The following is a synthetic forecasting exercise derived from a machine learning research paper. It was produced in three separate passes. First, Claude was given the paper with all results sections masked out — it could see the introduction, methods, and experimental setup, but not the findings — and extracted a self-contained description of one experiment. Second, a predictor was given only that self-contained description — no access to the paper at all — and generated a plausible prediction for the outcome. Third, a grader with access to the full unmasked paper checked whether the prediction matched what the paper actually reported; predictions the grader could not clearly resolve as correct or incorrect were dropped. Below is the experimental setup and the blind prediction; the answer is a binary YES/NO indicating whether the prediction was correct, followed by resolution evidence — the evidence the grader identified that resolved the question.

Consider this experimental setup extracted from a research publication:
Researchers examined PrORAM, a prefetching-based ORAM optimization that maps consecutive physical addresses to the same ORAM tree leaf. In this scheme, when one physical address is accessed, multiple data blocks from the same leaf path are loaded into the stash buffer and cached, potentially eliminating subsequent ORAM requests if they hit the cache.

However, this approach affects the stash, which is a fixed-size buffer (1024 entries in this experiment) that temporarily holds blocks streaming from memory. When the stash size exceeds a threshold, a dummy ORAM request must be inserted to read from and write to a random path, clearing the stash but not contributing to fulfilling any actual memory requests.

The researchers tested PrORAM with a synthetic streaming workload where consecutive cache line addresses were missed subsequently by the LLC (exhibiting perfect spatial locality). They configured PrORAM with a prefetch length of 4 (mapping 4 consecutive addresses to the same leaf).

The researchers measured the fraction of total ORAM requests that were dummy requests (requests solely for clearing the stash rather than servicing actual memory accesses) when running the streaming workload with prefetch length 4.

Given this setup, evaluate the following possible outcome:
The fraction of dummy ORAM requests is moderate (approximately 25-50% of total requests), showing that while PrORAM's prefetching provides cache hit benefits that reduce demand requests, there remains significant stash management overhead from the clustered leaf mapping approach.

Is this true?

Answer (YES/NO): NO